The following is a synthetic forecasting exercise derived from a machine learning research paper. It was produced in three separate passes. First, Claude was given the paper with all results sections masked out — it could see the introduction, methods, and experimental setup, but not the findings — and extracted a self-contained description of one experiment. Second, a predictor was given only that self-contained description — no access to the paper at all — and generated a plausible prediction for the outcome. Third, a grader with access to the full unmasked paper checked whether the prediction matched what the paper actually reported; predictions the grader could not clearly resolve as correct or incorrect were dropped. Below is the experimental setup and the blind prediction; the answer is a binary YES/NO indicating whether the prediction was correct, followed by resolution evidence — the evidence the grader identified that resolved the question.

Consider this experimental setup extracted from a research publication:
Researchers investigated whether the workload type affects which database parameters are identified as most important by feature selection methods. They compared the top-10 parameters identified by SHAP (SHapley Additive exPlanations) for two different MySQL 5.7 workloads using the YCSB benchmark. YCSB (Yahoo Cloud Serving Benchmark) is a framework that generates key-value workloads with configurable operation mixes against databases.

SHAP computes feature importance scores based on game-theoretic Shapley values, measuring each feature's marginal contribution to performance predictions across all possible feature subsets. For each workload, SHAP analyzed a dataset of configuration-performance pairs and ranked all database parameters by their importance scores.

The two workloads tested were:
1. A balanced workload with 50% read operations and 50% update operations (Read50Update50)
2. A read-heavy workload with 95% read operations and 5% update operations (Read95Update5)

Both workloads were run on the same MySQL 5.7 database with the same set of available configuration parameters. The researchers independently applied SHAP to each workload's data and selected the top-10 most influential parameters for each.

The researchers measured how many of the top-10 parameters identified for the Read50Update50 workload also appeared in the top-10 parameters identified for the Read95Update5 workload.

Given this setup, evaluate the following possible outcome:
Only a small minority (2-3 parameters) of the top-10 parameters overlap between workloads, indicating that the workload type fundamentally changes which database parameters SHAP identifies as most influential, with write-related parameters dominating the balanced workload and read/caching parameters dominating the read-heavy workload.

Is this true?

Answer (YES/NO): NO